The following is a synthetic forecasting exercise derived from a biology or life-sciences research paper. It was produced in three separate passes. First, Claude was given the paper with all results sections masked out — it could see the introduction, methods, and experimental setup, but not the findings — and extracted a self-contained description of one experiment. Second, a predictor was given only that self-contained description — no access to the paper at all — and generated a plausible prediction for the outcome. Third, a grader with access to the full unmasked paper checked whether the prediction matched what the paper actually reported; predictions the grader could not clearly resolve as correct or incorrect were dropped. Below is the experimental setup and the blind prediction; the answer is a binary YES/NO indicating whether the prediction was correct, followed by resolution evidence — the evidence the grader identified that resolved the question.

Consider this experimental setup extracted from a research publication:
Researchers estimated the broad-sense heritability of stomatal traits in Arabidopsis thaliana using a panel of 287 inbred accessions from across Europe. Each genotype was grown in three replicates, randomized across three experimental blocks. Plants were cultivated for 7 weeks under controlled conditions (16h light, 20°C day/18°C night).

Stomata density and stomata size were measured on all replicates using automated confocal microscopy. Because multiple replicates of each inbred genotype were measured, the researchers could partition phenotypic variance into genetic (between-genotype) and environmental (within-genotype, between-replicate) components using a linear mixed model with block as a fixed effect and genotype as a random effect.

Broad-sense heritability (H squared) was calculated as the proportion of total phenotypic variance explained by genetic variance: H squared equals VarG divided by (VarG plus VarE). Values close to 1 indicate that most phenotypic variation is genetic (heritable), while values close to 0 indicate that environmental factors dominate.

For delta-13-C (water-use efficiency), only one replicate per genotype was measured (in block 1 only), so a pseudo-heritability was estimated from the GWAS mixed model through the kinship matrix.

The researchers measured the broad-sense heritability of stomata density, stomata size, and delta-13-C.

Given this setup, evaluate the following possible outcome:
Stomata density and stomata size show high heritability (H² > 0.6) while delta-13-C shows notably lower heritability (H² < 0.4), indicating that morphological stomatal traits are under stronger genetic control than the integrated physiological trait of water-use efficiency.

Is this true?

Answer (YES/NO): NO